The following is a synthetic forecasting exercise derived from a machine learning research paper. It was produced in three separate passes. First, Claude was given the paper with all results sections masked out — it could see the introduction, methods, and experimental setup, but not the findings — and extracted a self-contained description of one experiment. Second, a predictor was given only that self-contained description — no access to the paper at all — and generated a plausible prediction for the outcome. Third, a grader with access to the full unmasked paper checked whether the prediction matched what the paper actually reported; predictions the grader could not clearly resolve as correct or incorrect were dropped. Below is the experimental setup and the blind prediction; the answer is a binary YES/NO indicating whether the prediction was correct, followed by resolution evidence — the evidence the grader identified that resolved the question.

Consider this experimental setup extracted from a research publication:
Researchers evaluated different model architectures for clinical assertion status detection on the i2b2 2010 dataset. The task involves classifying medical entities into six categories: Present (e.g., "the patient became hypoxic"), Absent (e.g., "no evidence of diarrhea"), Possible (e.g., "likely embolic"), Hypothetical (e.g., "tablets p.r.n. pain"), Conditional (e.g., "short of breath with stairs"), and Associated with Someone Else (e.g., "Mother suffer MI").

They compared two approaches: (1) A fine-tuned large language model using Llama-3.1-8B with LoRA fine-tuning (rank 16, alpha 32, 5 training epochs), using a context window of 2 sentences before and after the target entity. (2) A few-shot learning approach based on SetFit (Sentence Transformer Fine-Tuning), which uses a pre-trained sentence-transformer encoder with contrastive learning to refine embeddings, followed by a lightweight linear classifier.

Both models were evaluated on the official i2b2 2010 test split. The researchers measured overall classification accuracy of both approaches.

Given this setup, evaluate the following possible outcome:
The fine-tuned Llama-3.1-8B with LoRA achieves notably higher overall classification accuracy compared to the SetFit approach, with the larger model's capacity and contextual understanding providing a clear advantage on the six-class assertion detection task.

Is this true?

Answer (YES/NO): YES